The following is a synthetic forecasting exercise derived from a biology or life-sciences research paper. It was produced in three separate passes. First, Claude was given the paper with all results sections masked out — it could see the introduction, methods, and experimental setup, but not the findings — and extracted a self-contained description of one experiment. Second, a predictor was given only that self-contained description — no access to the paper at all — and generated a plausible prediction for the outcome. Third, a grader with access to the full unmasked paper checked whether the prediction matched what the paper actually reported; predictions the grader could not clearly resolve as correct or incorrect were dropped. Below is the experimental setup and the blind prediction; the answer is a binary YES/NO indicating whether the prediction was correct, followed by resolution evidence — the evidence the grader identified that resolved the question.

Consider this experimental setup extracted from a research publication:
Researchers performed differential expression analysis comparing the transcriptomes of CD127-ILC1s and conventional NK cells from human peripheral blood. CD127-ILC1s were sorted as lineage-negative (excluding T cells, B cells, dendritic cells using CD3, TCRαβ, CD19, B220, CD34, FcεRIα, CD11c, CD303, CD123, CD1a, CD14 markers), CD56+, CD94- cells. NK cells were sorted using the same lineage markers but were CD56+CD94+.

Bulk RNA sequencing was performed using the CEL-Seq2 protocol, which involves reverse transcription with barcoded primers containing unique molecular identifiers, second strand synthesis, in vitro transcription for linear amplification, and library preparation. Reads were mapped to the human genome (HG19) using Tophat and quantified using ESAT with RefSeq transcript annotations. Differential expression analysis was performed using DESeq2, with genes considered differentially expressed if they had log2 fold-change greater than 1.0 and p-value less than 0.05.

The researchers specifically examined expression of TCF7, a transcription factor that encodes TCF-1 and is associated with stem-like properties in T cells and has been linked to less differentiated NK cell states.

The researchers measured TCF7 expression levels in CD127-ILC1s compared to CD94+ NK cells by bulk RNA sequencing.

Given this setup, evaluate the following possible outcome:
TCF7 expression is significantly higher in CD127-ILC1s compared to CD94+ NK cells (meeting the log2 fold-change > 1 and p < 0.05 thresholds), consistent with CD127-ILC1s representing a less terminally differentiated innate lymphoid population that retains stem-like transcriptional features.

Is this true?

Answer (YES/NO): NO